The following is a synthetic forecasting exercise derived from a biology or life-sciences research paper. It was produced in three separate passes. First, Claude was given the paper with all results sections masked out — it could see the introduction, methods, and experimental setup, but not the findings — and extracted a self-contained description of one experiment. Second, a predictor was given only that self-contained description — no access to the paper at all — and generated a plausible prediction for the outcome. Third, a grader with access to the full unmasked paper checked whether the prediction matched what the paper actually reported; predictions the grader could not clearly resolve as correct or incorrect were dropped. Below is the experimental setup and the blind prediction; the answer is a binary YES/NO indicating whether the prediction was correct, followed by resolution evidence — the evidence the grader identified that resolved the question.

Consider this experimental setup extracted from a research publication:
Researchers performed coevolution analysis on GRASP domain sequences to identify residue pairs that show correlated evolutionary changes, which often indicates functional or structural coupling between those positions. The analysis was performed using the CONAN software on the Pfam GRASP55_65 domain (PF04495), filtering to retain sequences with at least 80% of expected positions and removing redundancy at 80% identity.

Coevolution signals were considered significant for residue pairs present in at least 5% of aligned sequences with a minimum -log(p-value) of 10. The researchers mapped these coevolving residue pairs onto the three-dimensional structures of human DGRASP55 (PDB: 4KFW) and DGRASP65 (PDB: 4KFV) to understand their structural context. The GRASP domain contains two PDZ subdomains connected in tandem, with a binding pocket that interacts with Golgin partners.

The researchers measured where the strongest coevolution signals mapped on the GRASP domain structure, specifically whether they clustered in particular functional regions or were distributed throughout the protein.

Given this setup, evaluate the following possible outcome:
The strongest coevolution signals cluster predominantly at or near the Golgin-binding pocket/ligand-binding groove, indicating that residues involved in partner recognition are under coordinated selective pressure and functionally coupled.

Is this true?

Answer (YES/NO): YES